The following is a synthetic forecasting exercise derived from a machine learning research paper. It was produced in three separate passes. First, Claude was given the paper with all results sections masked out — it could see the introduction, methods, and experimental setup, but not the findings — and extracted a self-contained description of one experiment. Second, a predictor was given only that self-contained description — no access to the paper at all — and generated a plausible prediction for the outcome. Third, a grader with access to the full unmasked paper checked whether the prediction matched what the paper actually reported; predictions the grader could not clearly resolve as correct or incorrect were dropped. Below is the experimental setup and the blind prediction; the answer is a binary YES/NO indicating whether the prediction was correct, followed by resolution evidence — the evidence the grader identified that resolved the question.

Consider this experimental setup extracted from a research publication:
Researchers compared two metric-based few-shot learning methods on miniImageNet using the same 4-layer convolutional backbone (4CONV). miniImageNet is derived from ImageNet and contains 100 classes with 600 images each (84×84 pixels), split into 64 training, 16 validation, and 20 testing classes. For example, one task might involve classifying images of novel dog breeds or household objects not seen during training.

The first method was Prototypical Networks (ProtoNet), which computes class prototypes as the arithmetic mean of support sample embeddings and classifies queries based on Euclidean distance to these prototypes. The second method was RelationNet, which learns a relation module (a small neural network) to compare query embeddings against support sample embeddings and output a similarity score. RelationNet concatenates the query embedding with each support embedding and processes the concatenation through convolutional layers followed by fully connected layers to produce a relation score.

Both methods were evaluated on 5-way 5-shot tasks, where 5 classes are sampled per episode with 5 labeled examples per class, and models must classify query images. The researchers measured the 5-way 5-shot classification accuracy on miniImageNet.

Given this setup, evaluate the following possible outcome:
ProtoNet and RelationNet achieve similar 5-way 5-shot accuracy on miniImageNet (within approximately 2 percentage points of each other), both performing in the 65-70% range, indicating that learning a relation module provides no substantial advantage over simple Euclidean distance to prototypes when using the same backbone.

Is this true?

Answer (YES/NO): NO